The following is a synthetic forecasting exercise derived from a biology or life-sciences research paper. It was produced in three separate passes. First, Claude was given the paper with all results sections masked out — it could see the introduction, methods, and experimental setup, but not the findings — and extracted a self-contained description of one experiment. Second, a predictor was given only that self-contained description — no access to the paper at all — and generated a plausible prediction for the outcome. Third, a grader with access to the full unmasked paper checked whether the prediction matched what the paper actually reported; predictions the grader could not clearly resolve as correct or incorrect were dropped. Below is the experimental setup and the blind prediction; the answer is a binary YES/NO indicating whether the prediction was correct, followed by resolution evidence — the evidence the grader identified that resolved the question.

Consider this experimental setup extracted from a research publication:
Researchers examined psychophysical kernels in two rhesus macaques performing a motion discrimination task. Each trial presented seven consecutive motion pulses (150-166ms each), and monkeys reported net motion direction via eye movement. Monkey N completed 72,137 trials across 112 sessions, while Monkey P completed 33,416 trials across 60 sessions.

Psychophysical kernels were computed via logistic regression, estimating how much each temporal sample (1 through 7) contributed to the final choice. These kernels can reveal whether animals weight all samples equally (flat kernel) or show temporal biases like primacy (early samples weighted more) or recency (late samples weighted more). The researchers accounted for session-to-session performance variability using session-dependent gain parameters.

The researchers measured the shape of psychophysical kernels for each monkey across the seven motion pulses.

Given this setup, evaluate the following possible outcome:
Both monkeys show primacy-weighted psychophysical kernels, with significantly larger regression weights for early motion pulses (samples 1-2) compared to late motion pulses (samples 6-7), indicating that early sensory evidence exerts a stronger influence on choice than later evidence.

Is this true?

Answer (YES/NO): NO